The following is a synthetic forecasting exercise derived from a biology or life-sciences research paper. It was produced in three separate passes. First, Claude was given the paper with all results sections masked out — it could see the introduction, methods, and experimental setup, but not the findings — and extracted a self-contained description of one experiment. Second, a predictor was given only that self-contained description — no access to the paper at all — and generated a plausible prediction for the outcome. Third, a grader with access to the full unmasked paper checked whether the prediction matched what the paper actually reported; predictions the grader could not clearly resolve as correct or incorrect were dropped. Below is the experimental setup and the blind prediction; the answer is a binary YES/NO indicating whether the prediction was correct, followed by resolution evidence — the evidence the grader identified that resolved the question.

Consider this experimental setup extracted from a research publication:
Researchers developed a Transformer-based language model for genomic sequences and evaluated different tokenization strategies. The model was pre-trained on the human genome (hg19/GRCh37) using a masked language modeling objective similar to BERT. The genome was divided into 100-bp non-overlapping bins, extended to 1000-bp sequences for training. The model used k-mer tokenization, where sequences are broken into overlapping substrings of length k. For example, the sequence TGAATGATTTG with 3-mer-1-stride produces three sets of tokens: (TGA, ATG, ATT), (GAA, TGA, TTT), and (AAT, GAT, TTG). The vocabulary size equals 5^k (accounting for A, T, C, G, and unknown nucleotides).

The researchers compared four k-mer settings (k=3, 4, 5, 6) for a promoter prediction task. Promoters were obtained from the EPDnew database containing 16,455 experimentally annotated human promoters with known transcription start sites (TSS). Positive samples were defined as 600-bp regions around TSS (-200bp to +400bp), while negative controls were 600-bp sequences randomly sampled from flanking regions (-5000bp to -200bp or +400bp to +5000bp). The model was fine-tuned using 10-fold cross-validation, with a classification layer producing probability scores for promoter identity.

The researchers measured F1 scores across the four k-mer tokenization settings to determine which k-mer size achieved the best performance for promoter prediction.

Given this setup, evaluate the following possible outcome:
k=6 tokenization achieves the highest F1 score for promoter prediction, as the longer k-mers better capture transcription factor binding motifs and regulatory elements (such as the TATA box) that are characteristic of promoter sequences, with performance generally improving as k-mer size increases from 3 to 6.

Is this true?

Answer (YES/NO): NO